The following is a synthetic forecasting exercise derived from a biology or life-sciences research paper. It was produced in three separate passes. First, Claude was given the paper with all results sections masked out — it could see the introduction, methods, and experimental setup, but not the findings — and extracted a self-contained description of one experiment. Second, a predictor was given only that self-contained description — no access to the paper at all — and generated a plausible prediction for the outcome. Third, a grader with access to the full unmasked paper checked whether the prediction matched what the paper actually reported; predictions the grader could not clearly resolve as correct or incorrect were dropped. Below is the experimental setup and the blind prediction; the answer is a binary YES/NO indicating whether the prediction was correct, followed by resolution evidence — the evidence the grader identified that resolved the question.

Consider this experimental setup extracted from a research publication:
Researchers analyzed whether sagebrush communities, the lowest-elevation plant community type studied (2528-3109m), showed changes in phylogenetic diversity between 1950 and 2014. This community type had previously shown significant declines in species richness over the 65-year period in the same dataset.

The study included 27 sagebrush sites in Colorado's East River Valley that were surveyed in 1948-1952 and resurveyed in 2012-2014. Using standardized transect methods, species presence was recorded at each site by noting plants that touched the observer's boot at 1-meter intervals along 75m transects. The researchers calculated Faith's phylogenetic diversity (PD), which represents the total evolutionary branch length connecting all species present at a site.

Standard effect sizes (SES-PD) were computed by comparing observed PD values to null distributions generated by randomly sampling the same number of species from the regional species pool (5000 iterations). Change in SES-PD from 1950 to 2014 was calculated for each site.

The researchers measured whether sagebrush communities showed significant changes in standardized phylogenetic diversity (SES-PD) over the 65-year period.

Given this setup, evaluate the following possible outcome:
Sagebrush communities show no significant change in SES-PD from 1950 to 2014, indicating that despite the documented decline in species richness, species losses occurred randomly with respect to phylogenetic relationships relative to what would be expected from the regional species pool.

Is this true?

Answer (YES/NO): NO